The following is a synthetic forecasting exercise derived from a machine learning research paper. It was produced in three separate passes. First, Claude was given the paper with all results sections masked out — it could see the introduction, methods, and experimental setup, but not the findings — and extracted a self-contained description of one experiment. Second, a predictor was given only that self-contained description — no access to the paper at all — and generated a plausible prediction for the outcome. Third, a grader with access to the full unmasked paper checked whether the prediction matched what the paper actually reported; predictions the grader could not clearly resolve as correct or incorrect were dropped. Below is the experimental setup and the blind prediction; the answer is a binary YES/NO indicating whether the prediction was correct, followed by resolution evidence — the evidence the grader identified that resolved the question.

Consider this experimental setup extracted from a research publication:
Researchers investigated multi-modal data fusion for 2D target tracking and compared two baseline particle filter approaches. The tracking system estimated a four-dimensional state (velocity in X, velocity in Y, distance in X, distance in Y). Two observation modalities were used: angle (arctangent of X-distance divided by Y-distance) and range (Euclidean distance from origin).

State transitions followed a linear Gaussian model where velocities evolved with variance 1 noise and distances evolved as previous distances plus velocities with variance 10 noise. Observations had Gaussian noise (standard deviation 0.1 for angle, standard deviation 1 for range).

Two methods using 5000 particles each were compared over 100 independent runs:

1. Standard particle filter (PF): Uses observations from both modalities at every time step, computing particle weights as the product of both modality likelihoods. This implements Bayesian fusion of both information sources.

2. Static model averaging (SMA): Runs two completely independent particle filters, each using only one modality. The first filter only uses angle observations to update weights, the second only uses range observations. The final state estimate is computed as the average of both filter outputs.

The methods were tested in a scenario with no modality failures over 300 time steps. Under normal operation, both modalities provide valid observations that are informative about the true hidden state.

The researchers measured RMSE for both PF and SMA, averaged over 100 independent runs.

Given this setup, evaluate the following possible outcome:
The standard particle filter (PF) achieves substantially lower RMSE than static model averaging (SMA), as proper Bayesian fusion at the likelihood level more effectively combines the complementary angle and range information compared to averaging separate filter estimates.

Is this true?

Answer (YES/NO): NO